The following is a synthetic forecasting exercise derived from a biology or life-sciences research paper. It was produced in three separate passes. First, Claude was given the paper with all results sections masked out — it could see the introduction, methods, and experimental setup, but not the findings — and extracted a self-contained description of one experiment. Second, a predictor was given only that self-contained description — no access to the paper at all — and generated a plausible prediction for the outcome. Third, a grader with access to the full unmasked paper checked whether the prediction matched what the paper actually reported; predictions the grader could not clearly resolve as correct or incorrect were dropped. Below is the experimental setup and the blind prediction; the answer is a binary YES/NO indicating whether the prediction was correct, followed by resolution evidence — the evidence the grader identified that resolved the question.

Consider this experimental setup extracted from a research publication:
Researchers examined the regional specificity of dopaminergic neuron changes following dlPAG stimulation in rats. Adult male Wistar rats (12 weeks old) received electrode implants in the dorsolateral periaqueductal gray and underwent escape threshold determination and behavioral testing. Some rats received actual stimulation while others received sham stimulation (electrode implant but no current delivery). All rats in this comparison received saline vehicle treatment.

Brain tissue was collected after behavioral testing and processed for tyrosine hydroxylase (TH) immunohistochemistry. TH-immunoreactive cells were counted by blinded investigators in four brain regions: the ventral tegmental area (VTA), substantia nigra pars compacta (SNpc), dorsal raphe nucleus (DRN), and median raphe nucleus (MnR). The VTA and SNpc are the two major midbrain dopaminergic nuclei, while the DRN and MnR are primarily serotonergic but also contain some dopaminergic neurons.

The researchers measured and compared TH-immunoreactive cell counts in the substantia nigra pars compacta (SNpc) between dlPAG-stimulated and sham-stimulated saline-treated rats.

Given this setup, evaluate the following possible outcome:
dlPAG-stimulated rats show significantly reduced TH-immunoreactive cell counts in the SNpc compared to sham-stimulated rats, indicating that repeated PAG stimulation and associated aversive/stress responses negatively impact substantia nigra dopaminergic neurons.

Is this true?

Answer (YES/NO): NO